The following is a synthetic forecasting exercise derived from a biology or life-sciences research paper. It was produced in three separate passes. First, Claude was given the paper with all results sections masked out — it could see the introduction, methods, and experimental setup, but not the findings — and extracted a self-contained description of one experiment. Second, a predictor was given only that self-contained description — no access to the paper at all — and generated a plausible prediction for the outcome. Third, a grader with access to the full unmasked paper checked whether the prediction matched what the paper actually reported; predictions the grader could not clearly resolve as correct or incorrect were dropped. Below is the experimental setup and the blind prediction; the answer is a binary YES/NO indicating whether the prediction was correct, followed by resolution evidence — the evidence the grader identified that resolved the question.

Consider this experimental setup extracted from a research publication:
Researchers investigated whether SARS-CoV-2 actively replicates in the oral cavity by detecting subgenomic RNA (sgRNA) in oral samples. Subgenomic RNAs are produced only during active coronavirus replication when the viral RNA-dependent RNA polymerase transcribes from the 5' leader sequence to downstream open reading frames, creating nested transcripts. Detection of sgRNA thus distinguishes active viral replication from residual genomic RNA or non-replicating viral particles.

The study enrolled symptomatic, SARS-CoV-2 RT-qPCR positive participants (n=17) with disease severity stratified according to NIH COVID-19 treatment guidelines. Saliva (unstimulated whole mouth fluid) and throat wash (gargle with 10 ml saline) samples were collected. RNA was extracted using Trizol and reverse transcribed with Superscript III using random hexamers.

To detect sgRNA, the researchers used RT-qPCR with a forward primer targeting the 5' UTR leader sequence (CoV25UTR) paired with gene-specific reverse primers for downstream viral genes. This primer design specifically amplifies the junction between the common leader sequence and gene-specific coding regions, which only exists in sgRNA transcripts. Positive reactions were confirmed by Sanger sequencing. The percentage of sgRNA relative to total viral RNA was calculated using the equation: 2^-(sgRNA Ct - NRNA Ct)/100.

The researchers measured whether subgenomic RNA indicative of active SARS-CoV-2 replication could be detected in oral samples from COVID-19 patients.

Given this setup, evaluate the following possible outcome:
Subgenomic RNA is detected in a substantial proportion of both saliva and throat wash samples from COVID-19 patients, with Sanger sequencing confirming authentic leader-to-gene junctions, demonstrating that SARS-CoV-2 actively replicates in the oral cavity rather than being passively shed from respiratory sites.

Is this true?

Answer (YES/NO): YES